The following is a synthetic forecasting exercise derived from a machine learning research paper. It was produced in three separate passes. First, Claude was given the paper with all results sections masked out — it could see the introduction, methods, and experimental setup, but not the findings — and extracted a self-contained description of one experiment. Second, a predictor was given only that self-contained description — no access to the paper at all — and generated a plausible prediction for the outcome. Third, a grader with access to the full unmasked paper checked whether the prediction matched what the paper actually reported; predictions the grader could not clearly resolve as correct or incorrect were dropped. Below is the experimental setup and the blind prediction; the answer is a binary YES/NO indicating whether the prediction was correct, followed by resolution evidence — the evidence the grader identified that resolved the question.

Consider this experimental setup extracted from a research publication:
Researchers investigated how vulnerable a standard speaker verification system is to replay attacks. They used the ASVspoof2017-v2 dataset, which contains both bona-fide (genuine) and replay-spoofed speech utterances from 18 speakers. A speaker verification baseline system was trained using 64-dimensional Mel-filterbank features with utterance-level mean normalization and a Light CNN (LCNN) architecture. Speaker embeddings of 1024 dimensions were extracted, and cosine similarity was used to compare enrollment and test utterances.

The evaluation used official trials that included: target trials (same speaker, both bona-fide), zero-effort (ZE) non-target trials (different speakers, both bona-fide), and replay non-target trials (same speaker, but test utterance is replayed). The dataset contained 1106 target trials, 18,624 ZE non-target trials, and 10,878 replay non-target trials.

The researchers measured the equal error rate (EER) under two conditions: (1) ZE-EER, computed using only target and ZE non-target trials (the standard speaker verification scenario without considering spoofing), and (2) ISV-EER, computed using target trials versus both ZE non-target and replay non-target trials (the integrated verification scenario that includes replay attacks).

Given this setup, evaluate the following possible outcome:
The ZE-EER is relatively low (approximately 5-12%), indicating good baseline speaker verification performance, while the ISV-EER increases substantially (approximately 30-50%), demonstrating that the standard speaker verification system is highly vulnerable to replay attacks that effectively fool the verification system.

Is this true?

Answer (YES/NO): NO